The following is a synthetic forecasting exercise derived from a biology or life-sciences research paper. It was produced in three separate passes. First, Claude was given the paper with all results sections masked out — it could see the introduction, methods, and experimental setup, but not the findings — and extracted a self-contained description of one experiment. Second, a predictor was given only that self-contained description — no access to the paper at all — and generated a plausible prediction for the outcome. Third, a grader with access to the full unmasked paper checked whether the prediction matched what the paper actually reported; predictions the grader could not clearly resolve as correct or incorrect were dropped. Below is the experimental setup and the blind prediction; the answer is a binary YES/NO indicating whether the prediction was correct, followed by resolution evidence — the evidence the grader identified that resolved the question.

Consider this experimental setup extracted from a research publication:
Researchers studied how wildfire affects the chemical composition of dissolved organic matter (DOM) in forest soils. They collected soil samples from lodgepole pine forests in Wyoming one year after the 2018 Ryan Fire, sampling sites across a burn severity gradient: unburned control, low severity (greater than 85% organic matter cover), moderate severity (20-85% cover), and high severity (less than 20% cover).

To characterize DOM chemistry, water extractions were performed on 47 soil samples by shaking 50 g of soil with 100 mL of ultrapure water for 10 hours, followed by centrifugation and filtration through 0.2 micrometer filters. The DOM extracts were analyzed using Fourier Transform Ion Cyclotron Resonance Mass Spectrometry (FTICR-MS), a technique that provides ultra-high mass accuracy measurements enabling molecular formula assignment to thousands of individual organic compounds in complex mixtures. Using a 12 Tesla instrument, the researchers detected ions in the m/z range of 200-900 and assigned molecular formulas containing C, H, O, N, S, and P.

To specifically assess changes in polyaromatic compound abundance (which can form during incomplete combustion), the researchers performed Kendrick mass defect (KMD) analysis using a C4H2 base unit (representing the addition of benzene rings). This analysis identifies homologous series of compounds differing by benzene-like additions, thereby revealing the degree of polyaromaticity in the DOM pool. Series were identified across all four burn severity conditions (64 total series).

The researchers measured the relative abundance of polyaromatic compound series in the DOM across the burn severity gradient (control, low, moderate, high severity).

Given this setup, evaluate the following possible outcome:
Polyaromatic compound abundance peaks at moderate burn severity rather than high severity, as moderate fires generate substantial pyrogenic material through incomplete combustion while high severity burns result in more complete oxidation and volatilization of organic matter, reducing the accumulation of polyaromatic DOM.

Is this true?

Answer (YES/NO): NO